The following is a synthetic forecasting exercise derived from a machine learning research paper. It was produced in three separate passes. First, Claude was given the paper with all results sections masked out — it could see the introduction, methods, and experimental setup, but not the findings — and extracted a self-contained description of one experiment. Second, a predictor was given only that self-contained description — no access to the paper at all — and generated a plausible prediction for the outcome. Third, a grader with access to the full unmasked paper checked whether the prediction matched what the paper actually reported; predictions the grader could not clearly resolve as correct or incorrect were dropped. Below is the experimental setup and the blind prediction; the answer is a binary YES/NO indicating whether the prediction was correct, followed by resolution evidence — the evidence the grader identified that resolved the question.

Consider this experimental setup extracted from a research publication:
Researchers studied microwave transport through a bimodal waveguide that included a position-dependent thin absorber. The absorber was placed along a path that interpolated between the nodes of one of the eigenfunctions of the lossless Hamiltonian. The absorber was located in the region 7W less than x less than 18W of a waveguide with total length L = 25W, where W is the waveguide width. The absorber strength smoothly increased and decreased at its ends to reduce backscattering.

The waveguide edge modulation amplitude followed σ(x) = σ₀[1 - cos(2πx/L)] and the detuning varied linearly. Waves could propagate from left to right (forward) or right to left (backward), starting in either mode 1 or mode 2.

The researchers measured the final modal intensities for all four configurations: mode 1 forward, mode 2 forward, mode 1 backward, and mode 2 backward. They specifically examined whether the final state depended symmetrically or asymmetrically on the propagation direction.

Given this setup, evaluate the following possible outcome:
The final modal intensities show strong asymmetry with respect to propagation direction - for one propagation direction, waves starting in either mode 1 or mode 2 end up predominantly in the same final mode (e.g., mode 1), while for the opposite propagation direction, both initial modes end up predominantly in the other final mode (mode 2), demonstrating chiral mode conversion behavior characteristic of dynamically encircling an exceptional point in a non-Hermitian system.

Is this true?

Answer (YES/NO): YES